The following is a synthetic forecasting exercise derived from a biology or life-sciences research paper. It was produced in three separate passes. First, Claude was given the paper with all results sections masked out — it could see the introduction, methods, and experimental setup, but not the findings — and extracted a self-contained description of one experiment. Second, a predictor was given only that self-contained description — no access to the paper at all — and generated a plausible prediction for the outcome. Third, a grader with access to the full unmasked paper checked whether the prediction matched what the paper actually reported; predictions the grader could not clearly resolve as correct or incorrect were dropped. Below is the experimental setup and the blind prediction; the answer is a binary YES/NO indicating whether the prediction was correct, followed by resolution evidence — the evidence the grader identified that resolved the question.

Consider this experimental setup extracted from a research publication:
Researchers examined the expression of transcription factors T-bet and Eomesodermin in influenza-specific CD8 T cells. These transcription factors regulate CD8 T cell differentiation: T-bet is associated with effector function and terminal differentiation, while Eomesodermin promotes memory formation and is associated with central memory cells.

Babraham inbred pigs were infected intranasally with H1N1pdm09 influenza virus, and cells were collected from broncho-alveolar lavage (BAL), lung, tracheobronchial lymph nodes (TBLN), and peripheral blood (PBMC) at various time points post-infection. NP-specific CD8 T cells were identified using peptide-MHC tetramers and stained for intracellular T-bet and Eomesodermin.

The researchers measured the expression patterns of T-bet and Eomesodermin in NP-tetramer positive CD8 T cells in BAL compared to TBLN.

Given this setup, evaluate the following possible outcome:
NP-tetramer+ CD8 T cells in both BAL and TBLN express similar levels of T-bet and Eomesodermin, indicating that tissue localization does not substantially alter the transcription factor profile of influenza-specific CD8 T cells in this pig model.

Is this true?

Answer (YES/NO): NO